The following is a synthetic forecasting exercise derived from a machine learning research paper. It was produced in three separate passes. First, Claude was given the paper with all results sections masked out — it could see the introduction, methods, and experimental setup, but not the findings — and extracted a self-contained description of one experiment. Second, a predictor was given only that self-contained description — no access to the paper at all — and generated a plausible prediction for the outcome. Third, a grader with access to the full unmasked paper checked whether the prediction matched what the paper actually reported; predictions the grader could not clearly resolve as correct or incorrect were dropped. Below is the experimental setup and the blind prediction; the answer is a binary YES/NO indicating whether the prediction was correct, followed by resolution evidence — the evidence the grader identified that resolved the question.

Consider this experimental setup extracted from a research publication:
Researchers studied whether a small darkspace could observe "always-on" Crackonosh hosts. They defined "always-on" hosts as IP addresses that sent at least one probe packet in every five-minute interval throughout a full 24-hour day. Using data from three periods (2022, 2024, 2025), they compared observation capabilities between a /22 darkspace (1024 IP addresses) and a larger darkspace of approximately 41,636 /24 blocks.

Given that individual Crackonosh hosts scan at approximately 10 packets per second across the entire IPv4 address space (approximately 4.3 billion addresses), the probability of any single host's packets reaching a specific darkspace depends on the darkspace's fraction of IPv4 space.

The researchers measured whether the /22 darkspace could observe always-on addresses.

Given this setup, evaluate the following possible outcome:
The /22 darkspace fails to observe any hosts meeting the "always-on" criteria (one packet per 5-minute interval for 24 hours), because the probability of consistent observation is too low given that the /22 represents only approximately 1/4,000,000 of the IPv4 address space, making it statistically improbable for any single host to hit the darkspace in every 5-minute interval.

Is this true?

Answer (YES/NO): YES